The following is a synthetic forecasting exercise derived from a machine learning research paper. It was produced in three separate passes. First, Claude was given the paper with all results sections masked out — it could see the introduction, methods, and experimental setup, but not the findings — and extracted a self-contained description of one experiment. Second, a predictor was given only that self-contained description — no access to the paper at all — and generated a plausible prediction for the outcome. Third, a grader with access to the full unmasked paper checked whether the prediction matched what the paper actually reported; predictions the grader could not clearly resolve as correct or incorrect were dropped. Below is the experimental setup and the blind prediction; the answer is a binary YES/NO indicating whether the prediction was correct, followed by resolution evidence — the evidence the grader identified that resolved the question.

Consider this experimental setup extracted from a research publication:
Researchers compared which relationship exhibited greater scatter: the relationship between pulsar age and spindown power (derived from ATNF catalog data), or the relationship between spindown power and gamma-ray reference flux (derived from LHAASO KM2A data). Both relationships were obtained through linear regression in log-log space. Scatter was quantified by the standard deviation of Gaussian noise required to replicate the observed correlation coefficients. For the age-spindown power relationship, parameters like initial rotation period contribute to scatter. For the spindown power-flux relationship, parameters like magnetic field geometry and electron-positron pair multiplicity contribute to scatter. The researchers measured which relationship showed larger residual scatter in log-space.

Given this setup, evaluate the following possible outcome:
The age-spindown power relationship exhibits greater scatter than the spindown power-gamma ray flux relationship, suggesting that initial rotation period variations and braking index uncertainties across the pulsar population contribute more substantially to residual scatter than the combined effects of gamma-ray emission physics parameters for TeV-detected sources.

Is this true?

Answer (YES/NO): YES